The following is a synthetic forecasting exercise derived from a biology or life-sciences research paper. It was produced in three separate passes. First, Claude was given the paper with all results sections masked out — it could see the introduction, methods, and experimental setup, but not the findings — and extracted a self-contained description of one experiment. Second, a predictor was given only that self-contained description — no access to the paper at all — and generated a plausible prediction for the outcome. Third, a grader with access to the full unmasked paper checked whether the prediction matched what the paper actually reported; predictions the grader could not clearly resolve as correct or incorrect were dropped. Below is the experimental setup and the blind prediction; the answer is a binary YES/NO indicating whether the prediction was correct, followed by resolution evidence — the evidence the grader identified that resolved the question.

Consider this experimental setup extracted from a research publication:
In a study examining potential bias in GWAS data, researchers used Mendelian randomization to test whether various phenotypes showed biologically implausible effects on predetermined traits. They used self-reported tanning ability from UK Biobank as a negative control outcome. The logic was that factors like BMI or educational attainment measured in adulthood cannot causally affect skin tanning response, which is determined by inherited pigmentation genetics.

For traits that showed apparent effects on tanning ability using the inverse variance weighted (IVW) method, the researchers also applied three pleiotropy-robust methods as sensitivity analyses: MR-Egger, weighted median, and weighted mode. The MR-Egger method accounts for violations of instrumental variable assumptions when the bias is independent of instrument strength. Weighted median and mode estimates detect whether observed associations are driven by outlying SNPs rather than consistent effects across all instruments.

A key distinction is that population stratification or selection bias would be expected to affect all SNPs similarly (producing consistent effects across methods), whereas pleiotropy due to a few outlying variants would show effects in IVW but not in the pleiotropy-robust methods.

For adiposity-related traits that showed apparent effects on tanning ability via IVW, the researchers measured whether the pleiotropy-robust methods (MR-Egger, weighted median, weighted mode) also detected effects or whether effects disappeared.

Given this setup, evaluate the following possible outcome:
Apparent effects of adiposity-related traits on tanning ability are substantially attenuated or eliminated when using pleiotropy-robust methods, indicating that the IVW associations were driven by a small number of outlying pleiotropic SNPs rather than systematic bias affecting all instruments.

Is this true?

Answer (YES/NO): NO